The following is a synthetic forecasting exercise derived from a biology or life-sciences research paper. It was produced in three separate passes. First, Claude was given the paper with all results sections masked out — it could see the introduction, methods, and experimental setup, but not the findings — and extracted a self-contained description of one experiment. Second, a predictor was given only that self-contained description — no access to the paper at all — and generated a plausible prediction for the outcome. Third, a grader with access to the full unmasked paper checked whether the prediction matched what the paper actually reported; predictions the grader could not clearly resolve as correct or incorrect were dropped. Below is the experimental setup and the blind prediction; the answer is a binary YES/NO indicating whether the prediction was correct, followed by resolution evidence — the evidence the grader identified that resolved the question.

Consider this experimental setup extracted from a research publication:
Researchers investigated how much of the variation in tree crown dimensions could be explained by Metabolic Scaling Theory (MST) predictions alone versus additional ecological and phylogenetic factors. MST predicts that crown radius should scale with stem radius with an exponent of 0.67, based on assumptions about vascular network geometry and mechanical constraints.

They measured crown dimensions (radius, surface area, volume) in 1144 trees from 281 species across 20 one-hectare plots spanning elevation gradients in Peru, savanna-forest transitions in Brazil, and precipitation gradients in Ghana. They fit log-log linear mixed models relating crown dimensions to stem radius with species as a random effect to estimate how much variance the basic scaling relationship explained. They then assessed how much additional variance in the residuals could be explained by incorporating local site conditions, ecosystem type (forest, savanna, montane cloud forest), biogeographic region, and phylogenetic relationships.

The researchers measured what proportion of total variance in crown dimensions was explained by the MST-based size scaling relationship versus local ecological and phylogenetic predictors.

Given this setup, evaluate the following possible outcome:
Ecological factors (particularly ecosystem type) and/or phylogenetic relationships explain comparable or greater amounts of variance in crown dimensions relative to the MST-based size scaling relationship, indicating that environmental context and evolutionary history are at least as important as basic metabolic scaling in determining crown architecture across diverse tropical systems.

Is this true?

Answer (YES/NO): NO